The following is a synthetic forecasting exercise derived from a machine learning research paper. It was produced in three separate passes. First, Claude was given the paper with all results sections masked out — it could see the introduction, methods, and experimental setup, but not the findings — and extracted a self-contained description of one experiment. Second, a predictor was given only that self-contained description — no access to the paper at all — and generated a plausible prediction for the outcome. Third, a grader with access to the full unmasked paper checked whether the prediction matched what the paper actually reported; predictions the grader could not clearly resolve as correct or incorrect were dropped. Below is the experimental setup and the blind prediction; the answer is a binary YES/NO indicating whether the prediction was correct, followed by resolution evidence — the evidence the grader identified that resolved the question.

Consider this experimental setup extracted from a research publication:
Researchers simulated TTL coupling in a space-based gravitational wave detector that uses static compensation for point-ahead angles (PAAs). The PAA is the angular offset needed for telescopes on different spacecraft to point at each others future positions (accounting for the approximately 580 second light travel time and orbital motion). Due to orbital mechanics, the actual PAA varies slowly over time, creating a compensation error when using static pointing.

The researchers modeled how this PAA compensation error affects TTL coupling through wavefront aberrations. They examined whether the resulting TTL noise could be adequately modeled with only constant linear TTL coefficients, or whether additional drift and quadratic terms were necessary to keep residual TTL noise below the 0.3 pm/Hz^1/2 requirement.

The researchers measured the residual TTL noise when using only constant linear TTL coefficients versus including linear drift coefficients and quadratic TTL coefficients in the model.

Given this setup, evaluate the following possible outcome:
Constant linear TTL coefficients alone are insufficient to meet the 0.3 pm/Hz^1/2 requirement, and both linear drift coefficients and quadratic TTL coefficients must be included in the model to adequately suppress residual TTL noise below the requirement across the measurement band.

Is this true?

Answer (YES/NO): YES